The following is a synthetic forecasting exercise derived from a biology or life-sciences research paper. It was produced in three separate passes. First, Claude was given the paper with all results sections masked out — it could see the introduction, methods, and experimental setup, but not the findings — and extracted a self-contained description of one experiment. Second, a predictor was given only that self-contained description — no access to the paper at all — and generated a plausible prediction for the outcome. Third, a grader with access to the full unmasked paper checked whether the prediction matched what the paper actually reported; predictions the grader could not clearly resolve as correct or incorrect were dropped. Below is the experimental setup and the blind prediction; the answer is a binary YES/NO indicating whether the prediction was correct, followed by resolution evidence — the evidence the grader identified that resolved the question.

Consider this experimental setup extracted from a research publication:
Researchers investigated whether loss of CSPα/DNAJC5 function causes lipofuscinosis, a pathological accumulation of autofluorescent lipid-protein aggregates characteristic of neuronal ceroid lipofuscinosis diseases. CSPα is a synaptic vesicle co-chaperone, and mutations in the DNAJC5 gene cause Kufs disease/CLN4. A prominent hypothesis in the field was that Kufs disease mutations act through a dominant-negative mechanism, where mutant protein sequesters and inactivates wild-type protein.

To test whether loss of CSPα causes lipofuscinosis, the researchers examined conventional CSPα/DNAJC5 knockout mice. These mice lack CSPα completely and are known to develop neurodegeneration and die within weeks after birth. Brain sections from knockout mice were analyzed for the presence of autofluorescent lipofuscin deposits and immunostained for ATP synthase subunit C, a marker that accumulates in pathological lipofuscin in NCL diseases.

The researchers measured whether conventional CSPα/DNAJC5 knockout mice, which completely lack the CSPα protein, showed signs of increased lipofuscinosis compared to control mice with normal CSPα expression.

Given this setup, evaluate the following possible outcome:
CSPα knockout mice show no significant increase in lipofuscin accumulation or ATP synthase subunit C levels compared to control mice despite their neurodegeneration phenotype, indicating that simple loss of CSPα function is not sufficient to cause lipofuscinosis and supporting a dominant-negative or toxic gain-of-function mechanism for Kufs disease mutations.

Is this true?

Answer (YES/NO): YES